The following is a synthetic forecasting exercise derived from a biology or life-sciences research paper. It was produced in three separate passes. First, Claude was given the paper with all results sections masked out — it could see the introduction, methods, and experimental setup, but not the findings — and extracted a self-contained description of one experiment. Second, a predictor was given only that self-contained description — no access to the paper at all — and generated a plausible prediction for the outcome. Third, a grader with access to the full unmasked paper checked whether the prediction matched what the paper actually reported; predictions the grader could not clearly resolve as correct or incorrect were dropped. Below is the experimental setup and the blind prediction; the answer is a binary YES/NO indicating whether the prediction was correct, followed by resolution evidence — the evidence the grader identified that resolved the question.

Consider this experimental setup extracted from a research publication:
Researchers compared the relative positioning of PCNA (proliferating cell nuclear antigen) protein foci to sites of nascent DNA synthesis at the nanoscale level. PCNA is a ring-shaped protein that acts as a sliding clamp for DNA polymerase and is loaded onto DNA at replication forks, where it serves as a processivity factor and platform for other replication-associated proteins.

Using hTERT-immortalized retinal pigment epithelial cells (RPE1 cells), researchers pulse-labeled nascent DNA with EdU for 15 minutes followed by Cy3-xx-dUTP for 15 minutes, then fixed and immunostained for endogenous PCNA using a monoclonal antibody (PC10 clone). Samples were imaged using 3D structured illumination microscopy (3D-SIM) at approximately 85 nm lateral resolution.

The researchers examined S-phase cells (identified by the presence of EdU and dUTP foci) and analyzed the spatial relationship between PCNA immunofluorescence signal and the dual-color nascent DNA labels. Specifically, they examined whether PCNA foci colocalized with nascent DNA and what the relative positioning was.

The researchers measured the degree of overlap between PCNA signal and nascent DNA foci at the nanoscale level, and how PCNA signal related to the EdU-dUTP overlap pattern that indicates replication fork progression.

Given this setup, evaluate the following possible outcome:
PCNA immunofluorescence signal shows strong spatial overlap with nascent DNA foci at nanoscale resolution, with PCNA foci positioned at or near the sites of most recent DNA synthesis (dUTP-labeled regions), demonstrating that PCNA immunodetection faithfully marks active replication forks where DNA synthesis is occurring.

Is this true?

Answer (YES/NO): NO